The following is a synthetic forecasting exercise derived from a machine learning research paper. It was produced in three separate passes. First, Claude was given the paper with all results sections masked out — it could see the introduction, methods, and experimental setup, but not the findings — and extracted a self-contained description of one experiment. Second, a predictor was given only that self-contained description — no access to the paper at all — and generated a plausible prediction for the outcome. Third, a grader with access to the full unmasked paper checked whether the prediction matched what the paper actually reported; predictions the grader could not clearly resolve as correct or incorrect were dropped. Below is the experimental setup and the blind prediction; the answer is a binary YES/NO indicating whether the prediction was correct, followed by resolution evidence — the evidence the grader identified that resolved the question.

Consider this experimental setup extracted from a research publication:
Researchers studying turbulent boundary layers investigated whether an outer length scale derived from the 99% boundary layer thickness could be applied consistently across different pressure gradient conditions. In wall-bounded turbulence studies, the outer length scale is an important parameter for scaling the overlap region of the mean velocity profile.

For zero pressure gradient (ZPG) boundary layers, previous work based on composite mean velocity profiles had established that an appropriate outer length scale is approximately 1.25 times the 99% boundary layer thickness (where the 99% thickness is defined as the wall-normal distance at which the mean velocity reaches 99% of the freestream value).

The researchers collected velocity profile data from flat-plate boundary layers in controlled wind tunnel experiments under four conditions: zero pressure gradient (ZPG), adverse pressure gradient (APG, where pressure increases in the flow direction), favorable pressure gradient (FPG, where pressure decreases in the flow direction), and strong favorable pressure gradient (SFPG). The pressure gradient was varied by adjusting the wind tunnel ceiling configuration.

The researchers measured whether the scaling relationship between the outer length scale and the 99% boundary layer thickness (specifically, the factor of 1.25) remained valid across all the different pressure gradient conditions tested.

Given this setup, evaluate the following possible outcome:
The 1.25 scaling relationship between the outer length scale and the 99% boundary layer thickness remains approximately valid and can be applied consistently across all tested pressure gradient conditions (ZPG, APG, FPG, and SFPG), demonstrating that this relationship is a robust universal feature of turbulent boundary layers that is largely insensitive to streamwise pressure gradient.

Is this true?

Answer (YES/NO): YES